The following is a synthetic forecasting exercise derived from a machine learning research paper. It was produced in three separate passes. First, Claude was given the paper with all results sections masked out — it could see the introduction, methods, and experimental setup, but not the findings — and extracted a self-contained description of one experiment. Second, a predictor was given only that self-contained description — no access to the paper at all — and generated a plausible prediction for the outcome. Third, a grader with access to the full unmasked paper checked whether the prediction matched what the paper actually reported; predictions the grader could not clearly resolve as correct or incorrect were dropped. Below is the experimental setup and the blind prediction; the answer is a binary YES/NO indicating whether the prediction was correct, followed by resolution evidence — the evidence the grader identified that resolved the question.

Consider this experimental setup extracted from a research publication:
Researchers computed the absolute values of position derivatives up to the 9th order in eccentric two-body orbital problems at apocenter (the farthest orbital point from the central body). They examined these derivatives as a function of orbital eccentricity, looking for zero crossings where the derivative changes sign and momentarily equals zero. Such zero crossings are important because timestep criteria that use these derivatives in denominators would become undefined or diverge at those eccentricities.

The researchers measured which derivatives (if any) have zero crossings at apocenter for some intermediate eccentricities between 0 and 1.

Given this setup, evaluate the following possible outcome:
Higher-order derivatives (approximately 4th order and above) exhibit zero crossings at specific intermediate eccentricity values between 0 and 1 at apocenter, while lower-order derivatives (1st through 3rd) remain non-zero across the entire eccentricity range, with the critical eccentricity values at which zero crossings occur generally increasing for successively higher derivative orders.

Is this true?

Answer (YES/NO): NO